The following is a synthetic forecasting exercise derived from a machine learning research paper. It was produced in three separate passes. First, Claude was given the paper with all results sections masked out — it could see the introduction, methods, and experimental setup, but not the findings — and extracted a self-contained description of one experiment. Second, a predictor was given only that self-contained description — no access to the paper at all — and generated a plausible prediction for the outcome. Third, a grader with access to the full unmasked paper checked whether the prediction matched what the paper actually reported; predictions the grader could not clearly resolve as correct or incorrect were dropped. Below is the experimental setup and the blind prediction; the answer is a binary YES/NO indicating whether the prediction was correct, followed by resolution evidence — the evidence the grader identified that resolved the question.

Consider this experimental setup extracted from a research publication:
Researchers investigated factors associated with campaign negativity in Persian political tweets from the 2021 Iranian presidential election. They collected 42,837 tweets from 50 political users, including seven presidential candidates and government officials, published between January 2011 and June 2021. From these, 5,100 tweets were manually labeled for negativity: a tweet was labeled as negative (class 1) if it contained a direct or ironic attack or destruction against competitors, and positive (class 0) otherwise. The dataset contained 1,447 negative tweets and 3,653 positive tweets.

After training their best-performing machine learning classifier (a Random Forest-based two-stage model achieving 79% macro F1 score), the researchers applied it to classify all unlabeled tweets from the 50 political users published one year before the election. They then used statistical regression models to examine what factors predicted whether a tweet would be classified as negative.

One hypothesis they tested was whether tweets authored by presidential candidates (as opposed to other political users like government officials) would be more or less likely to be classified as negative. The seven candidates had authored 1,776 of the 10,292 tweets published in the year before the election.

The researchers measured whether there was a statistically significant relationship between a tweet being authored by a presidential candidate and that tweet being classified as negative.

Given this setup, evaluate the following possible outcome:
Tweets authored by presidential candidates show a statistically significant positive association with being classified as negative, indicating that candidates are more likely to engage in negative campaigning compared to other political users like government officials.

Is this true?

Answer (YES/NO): NO